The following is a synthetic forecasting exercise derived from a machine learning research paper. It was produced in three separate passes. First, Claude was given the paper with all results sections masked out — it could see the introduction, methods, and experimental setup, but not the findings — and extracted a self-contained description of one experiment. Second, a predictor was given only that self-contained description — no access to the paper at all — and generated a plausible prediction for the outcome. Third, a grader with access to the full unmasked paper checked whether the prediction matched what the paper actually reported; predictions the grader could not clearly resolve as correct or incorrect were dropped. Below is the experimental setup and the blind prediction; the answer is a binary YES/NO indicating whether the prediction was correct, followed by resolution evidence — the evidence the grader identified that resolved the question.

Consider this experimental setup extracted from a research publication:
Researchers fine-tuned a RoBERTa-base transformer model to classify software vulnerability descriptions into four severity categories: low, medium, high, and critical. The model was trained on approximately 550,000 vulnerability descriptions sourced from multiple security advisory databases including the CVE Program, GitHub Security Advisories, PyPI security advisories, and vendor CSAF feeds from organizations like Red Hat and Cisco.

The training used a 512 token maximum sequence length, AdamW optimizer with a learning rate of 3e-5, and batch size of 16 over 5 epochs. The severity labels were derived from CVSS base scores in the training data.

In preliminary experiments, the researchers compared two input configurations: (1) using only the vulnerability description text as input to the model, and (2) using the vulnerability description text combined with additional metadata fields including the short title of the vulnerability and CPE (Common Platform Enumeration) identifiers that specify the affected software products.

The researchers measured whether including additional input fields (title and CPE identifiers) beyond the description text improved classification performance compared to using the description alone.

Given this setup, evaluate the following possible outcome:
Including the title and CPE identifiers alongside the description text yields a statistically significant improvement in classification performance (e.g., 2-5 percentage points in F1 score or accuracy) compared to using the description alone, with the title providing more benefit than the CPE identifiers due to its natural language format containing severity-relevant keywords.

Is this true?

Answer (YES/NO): NO